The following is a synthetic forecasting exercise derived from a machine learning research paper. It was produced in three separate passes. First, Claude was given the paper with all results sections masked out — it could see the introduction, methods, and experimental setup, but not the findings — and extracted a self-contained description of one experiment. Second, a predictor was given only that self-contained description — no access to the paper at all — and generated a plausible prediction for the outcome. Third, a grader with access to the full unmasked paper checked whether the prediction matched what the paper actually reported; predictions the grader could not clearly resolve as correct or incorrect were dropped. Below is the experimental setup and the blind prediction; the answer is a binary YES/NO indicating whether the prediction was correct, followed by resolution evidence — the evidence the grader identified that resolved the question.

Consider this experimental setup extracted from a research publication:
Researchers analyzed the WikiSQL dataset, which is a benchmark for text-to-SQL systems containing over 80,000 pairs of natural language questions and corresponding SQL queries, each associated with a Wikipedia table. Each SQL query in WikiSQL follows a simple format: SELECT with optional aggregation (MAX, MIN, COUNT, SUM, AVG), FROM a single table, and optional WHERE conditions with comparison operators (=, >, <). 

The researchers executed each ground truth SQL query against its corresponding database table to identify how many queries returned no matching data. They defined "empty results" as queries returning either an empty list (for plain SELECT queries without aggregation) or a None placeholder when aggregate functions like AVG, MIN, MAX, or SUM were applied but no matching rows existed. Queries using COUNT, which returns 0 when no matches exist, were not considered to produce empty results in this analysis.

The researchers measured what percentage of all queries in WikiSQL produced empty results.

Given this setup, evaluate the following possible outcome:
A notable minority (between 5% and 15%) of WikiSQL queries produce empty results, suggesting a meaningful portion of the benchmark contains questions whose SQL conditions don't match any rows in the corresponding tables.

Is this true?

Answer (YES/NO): NO